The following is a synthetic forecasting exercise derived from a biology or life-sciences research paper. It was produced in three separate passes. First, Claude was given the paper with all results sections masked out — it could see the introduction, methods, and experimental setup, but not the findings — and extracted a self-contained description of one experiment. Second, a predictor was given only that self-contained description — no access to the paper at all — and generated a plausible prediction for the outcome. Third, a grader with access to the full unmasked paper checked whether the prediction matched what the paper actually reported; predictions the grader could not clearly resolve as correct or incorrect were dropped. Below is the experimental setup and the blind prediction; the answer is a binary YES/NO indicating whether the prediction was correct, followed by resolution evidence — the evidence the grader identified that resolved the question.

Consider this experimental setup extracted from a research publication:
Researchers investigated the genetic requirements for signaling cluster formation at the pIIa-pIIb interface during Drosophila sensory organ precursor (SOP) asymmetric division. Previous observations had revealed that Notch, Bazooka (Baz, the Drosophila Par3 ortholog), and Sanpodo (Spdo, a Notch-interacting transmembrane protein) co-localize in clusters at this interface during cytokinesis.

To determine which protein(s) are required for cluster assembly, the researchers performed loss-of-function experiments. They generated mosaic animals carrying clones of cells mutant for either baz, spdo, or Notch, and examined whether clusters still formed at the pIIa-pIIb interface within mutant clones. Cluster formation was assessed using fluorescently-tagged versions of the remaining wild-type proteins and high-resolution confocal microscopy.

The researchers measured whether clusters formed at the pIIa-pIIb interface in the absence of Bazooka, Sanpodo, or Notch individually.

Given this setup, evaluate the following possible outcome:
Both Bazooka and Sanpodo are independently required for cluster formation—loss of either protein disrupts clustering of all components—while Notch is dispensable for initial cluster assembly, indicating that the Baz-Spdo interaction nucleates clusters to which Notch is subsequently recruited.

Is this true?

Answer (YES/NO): NO